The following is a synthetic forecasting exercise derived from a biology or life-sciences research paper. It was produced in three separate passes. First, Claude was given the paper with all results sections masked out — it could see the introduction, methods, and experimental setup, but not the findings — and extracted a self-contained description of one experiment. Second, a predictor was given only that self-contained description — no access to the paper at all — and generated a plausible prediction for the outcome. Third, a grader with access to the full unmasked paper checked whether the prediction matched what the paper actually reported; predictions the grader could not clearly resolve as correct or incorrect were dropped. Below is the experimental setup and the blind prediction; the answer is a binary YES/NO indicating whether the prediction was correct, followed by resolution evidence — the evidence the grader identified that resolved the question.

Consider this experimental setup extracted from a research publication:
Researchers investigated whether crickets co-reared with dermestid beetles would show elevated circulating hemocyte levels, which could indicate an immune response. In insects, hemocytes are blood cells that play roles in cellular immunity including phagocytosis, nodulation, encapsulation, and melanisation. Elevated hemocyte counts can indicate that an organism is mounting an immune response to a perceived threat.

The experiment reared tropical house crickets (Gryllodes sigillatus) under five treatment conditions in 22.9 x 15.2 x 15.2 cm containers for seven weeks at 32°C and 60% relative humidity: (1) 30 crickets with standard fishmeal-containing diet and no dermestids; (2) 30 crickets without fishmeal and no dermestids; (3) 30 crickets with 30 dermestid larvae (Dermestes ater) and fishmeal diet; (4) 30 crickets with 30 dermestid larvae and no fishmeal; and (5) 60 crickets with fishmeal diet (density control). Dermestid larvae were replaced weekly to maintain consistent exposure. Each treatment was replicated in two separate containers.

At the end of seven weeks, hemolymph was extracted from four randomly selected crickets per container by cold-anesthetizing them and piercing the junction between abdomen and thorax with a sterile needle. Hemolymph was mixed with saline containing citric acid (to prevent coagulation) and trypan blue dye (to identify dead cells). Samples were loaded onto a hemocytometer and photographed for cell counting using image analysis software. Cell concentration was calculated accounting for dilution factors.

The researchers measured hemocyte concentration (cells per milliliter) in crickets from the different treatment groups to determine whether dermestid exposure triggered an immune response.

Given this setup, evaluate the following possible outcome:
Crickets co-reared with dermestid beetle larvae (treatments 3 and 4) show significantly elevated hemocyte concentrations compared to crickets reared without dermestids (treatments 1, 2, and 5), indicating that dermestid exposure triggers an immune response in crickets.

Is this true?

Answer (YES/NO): NO